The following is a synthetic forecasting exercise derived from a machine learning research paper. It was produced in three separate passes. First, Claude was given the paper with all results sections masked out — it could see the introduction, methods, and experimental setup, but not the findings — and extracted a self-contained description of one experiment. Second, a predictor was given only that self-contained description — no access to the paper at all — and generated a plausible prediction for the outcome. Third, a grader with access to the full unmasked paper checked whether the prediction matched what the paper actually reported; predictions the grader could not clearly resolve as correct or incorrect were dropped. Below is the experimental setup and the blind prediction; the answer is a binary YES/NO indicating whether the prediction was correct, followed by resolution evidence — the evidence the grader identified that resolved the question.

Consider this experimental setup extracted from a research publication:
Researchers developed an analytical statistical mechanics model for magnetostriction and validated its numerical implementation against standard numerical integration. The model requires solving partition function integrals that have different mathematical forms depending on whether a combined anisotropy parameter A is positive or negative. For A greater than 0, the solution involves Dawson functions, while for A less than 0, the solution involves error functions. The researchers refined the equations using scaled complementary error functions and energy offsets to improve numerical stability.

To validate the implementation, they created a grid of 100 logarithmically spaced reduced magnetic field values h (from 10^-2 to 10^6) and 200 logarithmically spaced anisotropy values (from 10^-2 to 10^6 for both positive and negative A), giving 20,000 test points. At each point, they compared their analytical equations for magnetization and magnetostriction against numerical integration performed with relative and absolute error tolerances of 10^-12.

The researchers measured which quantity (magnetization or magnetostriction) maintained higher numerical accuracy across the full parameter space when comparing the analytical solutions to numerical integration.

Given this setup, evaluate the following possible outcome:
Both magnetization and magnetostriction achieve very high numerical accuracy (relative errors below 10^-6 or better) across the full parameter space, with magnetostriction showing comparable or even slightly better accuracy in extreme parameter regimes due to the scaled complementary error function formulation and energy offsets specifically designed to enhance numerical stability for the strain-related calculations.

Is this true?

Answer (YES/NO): NO